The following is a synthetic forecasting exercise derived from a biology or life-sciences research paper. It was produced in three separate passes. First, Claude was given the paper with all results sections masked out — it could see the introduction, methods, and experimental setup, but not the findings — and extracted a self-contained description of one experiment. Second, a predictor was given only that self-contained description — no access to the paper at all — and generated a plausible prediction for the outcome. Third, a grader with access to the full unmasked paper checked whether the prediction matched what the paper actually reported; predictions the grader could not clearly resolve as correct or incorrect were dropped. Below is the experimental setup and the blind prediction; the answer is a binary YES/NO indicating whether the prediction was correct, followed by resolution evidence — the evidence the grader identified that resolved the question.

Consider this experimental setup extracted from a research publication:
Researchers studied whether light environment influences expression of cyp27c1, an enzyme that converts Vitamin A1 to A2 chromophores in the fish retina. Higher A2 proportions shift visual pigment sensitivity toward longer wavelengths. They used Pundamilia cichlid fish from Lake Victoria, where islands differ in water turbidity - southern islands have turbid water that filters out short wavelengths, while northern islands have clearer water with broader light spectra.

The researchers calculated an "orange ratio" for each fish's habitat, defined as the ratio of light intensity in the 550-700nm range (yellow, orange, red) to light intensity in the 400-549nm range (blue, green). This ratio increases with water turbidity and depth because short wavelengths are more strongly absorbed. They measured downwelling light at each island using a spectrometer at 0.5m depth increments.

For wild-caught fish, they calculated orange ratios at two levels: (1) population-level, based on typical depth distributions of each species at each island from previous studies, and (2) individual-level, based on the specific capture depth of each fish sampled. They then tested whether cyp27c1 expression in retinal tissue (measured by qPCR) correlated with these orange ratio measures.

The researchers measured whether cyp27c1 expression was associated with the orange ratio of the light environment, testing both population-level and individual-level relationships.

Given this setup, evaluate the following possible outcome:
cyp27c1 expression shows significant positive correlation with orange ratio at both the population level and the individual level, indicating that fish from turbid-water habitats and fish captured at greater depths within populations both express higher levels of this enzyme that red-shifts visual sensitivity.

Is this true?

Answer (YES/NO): NO